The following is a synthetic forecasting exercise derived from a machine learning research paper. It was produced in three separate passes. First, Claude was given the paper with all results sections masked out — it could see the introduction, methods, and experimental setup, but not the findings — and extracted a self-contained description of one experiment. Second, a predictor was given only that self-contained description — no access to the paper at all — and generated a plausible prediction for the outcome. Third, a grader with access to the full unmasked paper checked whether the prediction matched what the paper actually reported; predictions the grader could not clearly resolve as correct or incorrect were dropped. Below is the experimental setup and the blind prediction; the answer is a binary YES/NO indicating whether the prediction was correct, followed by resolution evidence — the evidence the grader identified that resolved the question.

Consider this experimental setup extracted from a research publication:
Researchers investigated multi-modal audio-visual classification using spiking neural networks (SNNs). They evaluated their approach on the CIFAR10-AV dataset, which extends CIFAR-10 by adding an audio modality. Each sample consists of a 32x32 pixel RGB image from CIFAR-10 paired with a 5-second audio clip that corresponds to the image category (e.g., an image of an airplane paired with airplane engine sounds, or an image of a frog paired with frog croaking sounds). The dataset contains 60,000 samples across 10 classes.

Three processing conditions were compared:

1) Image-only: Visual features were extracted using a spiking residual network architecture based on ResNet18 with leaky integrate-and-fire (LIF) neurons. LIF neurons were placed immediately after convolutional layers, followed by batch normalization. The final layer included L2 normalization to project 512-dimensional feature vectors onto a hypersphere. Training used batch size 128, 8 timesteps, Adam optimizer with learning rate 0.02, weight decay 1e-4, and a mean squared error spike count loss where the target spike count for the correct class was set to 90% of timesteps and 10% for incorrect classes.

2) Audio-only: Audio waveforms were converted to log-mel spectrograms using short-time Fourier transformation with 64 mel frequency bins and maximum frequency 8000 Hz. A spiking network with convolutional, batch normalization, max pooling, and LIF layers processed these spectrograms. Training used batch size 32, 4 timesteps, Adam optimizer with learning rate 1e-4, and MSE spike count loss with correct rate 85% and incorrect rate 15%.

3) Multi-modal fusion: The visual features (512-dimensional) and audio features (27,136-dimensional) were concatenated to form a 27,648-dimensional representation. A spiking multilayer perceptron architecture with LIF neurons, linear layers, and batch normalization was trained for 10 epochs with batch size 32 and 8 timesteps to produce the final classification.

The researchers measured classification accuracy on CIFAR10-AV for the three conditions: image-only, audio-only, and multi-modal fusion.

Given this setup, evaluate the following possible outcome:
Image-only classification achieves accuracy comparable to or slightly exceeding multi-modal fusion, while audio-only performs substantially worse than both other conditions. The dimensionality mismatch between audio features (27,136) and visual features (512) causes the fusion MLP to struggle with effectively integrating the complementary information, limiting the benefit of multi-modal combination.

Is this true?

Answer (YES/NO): NO